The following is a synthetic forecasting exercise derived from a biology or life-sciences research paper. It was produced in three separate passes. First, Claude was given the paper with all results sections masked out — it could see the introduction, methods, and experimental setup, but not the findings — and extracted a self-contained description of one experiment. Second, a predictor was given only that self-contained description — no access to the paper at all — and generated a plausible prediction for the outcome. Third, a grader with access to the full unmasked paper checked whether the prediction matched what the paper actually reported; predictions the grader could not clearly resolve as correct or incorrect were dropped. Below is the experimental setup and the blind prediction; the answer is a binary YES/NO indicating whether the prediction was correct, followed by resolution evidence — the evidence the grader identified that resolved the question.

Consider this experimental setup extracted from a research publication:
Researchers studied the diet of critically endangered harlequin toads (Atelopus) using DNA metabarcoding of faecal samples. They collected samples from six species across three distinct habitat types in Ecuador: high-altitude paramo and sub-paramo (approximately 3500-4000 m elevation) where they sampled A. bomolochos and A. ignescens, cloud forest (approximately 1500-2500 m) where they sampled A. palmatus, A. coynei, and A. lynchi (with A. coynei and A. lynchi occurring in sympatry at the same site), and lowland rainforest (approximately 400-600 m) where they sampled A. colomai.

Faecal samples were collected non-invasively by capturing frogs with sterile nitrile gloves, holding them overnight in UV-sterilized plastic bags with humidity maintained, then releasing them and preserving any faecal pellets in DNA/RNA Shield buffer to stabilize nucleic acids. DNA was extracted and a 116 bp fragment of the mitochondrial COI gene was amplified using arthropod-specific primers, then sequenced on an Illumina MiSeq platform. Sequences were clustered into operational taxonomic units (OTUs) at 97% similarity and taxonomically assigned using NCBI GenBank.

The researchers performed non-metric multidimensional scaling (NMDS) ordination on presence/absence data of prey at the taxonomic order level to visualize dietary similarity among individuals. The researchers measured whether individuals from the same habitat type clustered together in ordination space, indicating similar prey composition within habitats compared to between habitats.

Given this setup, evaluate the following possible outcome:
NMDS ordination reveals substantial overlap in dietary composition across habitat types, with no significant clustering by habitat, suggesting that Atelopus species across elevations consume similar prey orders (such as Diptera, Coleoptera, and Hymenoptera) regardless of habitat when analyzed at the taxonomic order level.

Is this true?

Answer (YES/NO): NO